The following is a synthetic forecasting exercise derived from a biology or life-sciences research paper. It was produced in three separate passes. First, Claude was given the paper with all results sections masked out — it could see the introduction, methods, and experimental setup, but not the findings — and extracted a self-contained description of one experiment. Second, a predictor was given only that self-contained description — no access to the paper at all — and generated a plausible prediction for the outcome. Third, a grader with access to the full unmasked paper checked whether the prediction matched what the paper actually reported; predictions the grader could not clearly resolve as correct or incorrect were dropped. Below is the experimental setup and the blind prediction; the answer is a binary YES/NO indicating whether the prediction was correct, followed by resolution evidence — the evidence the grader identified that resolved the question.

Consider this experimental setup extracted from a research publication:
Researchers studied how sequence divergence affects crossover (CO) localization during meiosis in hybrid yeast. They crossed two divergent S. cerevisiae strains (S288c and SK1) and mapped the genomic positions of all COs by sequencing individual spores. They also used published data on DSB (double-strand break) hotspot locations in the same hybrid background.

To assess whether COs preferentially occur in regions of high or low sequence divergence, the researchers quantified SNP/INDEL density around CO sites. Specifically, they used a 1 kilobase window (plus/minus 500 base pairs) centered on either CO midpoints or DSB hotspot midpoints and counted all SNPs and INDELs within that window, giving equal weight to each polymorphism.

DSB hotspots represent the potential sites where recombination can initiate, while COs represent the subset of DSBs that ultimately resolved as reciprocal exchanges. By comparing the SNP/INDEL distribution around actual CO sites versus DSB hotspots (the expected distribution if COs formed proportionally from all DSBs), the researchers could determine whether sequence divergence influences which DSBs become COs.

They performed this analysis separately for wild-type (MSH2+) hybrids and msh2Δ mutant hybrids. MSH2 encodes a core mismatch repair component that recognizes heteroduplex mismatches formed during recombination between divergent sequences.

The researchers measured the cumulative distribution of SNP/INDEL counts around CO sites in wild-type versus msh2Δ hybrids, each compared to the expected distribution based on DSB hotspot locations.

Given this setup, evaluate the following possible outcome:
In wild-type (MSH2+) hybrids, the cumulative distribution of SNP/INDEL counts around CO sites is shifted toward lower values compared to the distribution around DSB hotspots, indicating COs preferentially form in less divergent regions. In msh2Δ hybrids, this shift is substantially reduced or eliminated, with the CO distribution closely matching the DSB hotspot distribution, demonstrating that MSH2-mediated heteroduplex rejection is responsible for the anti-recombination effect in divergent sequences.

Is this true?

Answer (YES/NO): NO